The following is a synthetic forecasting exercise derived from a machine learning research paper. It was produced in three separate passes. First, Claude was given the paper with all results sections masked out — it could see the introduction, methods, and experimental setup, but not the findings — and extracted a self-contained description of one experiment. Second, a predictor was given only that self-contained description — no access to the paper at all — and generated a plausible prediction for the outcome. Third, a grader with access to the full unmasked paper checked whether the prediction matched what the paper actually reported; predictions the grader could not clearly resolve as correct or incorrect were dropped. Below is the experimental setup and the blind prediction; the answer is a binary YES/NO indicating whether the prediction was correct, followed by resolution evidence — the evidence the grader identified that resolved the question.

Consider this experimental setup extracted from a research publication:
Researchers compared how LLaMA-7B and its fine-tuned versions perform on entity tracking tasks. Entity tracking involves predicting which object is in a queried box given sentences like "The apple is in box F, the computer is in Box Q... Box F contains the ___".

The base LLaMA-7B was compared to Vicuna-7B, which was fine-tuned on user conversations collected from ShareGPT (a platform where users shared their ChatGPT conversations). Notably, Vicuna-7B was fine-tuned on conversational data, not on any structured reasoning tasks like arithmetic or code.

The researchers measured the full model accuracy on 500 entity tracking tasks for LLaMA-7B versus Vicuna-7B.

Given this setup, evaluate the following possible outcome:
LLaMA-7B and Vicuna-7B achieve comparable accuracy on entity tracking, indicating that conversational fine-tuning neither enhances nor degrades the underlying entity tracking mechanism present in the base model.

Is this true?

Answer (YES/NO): YES